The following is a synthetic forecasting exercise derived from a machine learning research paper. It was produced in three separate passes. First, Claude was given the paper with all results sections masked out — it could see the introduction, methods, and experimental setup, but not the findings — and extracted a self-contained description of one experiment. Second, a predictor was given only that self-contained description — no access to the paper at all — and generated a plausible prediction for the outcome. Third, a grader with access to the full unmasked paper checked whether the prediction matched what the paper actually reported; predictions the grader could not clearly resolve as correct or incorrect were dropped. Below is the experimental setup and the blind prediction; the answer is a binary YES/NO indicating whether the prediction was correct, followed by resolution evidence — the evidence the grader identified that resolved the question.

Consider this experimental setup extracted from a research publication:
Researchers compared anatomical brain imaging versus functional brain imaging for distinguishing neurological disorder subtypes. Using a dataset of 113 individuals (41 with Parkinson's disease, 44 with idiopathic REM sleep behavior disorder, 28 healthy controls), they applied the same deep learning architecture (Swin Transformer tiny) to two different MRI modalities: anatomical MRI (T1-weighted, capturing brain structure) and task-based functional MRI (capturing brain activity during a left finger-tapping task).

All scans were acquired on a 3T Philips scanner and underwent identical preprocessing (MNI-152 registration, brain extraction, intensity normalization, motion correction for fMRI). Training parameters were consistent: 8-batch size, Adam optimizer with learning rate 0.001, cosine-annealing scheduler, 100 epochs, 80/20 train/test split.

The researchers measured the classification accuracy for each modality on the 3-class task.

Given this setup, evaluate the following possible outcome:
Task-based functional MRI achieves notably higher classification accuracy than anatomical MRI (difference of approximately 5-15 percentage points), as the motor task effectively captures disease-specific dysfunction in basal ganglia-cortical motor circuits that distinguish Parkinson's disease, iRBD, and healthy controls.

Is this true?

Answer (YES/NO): NO